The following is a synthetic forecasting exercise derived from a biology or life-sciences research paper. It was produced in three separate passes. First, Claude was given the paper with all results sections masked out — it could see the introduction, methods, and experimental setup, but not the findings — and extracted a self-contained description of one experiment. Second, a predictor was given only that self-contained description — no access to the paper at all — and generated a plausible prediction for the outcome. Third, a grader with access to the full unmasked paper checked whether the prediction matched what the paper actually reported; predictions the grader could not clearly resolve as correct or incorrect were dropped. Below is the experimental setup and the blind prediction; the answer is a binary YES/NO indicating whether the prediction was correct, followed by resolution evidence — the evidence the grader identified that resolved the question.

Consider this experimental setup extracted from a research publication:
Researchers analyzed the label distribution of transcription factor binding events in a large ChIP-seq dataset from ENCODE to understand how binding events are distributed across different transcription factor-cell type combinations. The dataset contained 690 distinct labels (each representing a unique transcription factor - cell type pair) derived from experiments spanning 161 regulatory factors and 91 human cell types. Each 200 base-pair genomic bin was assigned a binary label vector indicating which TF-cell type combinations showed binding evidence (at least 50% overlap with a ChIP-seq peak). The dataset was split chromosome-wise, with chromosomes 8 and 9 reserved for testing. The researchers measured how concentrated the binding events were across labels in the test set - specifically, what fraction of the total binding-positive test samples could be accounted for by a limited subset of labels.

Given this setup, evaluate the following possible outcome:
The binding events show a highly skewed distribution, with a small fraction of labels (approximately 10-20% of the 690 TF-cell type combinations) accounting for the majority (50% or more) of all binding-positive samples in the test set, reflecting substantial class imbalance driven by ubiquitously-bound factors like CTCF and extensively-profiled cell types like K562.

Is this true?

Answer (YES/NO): NO